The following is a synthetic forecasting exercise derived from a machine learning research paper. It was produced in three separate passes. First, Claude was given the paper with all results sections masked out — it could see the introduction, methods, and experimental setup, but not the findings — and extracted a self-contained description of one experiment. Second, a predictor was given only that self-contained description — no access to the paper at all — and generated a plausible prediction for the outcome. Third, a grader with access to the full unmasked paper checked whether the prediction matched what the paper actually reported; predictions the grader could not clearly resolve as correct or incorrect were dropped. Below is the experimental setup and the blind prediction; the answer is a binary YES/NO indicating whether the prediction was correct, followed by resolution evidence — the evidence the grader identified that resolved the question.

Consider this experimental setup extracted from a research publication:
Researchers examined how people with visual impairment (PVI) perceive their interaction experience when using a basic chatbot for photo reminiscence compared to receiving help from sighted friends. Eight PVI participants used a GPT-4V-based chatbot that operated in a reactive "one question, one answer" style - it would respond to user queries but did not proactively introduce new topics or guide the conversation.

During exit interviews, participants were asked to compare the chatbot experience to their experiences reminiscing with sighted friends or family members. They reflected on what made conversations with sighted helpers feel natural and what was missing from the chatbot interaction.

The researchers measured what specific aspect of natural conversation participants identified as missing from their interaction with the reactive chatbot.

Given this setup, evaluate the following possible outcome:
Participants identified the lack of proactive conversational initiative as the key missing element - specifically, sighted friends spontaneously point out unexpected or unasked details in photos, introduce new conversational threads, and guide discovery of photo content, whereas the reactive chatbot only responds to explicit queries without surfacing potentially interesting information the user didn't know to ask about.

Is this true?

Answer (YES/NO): YES